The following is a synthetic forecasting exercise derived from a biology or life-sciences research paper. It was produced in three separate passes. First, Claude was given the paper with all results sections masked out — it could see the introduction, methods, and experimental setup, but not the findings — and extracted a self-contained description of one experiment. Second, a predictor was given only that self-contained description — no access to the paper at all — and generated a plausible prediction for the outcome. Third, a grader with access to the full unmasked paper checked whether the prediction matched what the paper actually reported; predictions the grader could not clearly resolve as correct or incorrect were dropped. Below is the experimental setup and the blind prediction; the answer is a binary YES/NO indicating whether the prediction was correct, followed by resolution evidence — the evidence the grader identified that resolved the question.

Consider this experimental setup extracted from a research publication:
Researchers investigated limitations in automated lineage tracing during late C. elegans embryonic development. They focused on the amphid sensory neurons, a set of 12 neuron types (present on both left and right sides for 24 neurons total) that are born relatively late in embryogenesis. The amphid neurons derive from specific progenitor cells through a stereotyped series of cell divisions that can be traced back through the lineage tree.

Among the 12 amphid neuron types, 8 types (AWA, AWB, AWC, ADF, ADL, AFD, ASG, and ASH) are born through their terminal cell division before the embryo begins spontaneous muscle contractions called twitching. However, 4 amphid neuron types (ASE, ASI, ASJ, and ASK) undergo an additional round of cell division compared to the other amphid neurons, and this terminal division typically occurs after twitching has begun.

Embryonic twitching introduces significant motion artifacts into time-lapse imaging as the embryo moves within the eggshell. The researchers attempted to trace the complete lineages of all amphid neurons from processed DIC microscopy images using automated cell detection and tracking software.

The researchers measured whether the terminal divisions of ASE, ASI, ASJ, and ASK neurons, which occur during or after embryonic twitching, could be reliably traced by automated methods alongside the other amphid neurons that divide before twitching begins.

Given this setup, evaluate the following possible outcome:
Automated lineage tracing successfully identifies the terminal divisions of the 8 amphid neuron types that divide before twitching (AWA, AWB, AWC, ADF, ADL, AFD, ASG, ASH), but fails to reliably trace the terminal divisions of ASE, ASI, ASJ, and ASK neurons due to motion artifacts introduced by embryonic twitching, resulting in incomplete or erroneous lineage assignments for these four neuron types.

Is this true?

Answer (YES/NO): YES